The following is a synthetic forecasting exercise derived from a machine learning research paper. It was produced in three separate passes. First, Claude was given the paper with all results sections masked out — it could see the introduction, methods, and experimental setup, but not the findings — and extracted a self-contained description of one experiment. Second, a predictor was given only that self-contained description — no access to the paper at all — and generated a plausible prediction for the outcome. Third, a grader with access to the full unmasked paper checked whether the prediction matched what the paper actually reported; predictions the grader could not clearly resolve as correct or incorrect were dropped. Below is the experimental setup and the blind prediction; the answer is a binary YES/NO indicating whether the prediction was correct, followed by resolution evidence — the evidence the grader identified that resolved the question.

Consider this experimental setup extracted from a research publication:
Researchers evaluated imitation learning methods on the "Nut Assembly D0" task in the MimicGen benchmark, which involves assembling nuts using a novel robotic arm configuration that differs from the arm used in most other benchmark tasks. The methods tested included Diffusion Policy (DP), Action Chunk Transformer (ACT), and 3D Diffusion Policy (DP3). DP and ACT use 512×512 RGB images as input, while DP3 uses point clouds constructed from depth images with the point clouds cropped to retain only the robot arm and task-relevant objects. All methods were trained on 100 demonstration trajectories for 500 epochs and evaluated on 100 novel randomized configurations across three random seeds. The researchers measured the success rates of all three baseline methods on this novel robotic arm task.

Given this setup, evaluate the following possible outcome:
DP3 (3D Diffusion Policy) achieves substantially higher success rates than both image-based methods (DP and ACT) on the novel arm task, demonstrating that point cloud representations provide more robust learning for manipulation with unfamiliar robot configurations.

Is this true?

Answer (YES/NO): NO